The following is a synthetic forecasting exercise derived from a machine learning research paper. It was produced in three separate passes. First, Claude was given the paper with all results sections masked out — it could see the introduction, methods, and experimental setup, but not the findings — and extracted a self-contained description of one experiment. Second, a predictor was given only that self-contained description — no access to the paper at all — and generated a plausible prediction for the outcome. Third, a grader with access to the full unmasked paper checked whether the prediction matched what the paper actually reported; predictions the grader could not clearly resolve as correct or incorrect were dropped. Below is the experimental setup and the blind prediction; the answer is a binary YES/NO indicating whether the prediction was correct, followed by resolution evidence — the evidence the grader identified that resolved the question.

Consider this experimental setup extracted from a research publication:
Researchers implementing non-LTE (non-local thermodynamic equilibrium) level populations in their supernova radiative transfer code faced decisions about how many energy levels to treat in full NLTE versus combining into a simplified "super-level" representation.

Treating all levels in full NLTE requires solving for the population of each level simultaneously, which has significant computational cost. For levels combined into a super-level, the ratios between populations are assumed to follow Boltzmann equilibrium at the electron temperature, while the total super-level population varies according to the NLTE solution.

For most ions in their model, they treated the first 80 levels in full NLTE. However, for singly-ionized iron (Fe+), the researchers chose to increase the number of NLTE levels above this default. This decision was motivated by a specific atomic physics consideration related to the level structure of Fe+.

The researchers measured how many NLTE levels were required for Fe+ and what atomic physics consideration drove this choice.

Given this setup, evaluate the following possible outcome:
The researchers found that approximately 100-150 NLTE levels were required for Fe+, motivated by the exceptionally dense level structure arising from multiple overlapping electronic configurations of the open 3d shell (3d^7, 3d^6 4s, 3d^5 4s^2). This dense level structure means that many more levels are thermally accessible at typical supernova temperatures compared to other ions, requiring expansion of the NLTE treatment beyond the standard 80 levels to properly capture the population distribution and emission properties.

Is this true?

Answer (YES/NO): NO